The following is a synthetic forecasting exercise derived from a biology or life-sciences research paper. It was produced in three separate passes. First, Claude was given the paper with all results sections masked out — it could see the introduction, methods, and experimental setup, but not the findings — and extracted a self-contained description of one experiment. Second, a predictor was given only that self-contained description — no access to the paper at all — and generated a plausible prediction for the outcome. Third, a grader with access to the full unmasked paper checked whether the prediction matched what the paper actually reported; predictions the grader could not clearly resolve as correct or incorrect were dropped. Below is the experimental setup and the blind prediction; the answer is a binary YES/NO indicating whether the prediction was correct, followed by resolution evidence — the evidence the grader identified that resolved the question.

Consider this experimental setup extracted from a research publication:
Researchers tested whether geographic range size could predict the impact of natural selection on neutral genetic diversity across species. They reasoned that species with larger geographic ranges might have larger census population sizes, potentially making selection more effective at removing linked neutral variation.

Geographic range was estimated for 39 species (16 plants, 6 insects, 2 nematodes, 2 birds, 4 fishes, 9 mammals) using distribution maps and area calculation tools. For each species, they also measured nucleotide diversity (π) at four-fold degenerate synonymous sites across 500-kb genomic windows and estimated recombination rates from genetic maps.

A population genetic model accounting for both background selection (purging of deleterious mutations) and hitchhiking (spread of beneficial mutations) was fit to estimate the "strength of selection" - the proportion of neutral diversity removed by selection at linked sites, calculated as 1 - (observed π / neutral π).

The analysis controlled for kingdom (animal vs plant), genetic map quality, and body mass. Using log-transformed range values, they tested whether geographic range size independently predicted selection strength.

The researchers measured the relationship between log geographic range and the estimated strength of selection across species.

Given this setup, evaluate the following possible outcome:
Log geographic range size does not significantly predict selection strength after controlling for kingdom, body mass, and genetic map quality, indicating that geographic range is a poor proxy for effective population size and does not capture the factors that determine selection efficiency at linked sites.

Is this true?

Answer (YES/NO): NO